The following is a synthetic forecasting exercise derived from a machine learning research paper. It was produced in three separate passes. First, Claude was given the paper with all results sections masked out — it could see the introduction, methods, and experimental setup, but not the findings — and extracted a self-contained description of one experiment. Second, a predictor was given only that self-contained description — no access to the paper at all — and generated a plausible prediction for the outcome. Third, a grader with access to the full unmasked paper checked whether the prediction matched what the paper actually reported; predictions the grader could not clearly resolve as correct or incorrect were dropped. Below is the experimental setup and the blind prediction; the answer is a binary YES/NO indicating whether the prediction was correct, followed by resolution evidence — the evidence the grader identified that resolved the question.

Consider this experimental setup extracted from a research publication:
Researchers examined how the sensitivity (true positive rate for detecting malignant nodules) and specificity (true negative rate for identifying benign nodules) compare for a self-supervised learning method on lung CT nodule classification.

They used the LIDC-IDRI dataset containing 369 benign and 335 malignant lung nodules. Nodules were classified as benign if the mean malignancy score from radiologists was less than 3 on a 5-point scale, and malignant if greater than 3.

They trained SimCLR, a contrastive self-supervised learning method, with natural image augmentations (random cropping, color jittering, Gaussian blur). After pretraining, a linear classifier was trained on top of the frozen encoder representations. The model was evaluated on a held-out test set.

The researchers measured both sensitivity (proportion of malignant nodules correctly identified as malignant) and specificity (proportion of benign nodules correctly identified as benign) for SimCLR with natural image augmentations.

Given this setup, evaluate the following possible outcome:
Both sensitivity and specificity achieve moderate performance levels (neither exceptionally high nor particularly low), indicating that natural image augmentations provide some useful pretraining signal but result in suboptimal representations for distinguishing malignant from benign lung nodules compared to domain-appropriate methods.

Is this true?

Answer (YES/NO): NO